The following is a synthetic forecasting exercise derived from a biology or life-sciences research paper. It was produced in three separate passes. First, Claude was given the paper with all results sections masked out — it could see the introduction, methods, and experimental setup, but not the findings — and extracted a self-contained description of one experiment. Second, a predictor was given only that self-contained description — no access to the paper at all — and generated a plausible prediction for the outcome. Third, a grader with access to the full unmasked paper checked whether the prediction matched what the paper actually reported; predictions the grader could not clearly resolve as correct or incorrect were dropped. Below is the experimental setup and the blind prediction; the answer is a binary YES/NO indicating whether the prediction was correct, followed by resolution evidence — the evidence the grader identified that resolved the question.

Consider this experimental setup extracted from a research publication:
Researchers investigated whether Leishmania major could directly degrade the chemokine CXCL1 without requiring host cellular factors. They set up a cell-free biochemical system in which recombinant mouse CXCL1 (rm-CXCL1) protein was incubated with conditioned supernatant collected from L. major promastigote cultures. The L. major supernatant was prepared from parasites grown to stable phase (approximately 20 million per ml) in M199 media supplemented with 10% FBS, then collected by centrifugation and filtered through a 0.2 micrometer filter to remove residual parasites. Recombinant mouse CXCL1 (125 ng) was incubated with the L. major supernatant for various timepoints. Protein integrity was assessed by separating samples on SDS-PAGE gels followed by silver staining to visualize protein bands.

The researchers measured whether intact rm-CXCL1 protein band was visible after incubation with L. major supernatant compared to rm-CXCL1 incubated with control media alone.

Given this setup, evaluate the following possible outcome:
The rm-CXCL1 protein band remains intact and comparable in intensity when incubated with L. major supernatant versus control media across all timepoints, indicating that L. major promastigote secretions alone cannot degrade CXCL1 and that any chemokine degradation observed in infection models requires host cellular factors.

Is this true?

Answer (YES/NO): NO